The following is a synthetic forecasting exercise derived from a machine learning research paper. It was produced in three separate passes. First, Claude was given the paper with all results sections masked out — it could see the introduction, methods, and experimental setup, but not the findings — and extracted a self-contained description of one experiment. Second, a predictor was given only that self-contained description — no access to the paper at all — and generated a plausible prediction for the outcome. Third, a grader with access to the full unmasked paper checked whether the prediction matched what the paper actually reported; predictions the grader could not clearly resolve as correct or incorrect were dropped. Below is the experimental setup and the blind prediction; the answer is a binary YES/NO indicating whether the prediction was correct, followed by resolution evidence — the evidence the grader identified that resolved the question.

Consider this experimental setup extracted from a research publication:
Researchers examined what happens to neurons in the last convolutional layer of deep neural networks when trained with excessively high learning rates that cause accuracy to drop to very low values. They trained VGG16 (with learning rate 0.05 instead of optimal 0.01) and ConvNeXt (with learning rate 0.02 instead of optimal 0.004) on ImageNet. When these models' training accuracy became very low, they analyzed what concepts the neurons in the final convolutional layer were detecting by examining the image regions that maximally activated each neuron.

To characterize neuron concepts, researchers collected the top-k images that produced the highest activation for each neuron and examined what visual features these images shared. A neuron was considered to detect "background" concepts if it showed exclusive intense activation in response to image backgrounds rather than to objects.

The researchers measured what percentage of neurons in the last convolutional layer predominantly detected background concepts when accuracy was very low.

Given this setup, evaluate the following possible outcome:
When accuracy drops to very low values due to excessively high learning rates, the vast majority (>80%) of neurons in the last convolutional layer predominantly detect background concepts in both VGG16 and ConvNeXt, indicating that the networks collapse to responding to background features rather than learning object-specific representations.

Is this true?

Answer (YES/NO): NO